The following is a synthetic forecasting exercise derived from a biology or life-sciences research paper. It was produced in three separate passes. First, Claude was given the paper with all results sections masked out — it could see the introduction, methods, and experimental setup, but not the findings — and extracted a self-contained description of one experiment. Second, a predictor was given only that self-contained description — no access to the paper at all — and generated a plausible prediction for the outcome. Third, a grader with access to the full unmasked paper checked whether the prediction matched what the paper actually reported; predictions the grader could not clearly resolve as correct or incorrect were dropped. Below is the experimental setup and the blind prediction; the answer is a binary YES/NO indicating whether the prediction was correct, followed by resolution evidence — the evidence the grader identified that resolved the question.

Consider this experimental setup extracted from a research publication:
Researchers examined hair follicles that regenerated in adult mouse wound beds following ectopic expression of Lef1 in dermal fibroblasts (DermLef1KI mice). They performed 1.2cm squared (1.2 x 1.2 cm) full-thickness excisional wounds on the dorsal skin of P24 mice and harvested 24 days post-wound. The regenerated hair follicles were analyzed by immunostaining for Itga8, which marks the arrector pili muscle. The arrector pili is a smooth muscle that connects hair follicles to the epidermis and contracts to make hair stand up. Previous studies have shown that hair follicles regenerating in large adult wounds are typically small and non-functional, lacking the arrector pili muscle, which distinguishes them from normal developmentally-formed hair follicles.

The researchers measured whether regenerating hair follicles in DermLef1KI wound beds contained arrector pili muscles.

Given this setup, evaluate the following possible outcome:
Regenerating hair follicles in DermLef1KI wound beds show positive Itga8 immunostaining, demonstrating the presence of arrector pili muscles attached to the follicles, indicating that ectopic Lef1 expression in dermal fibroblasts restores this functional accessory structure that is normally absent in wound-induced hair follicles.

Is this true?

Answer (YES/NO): YES